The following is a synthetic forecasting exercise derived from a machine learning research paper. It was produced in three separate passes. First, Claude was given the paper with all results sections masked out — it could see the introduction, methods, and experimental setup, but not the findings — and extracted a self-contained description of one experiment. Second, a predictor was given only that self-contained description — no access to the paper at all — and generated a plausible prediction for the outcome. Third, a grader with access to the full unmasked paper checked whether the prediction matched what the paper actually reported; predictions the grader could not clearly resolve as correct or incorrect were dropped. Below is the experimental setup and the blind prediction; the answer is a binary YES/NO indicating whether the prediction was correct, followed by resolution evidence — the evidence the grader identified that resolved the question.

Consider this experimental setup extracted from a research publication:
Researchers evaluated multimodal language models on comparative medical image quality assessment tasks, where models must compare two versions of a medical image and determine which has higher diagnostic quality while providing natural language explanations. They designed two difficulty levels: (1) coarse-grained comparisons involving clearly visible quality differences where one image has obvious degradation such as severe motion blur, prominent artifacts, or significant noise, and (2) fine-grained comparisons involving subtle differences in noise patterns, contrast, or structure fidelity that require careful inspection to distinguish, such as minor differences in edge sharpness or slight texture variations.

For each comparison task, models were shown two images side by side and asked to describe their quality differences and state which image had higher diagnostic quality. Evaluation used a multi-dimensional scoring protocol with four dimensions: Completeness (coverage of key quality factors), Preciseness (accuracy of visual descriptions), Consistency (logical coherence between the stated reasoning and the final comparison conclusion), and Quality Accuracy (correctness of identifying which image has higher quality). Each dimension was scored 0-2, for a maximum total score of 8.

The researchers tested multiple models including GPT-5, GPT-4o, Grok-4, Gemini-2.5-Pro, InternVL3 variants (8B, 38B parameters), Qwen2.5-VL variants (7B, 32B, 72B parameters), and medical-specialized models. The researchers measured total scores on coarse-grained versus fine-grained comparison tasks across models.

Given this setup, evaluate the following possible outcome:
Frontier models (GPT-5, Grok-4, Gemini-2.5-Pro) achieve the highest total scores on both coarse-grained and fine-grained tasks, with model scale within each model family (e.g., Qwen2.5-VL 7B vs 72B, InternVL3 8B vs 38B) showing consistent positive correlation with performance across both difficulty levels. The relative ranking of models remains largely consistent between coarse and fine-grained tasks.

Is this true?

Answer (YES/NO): NO